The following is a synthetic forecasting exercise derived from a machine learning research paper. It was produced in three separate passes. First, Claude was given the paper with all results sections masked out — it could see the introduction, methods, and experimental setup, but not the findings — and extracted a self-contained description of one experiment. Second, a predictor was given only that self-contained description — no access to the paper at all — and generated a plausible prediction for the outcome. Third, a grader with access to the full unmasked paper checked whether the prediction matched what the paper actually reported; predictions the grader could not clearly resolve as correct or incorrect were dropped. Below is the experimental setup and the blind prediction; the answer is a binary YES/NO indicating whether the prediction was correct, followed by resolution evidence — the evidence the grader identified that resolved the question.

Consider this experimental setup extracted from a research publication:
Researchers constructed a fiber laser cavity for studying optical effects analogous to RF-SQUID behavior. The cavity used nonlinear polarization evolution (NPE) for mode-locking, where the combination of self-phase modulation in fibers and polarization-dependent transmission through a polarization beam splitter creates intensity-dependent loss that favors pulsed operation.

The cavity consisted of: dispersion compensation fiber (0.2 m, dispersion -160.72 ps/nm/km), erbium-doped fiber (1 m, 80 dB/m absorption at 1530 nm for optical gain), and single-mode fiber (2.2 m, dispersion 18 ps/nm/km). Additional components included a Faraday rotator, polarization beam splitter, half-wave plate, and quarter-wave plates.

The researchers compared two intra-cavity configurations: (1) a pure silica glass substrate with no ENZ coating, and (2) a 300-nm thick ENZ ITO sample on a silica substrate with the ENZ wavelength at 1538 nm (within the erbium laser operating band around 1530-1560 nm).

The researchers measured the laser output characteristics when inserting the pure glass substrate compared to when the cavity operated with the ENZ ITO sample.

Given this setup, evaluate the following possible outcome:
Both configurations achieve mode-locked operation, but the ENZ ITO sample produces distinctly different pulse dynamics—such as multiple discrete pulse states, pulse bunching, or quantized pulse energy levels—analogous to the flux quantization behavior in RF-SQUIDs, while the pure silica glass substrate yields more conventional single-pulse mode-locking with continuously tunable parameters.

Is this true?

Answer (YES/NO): NO